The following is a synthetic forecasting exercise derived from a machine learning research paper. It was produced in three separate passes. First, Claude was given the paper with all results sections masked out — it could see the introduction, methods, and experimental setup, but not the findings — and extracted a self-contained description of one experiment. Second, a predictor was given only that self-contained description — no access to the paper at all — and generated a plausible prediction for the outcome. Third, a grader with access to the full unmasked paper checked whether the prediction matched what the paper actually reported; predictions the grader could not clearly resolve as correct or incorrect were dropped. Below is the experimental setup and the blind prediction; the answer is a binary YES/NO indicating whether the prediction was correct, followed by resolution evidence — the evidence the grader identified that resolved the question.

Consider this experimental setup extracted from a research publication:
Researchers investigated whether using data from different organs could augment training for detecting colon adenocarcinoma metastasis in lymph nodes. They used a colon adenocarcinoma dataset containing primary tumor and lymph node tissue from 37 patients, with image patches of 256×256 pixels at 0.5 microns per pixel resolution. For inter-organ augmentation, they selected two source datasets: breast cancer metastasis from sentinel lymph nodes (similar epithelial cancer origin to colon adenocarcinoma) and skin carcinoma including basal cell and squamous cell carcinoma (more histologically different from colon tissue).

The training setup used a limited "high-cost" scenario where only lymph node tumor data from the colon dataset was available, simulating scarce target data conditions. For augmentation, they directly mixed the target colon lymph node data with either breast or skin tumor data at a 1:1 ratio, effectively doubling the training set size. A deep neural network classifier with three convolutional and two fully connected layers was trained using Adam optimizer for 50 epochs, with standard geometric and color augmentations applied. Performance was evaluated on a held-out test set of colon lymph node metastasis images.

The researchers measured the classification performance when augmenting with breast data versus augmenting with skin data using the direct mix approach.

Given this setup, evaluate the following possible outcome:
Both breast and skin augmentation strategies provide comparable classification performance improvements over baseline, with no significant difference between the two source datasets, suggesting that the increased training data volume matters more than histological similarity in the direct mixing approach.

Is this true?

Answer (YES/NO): NO